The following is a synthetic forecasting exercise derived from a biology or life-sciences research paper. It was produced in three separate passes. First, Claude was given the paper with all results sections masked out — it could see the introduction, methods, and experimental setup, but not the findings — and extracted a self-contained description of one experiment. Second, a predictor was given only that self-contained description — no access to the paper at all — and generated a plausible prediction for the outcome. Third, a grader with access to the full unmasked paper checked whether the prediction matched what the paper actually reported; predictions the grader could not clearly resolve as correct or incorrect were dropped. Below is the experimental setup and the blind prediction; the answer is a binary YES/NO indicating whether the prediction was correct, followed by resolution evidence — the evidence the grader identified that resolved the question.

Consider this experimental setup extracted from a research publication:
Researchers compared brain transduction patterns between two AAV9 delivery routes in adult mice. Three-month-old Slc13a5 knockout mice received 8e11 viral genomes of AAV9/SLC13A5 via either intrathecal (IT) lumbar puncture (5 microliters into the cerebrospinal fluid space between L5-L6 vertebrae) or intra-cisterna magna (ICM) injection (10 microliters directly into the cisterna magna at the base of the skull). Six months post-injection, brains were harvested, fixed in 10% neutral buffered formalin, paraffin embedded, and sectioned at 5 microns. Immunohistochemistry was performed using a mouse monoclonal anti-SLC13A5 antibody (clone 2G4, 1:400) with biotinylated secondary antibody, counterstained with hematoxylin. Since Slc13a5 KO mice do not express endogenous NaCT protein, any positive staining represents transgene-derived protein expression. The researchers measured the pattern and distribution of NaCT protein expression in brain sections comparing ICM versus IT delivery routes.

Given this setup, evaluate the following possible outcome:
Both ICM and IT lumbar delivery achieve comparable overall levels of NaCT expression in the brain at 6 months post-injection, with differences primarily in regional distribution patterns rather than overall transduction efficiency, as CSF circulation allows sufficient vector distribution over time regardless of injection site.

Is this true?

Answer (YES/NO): NO